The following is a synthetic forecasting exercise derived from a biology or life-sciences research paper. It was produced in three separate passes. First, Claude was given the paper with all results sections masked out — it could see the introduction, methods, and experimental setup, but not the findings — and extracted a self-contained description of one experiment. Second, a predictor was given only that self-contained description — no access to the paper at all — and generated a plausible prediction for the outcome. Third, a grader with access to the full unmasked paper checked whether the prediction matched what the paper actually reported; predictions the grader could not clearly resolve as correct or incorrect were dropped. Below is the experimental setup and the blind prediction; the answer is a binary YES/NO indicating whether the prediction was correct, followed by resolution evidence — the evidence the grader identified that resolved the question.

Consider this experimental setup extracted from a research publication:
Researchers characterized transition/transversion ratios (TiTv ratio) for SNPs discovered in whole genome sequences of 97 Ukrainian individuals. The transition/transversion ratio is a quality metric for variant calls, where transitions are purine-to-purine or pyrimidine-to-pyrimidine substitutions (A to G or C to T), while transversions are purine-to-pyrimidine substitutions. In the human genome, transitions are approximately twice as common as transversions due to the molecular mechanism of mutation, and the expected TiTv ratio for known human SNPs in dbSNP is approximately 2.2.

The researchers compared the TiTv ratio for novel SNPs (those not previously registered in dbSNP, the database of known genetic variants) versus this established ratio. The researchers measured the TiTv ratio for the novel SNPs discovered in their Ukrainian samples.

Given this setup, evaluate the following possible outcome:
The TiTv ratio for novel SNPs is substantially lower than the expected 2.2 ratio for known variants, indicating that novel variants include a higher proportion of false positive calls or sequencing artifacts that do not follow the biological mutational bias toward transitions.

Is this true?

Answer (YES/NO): NO